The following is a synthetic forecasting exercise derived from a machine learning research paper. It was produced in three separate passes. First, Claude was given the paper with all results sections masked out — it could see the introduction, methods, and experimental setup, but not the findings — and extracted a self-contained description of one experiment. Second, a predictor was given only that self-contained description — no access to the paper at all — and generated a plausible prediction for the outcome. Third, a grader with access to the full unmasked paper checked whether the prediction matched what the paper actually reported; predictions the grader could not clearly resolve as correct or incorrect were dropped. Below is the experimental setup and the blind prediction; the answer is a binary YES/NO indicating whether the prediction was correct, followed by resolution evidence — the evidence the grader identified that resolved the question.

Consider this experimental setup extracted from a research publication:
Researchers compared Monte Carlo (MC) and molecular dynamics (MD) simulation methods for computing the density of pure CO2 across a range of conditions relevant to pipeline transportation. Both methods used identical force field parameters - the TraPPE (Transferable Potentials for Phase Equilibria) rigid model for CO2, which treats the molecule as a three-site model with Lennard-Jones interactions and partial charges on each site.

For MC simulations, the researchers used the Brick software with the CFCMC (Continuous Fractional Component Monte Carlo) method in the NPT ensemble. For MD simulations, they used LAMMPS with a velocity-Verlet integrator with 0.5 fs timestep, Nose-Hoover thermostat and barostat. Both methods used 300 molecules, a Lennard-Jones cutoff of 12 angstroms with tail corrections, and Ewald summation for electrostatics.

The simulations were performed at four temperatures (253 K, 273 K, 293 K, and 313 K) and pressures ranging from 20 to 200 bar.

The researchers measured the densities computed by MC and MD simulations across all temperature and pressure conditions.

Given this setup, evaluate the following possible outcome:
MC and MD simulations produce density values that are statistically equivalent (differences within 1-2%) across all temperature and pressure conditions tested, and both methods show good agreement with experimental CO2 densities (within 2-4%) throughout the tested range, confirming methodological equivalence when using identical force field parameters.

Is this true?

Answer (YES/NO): NO